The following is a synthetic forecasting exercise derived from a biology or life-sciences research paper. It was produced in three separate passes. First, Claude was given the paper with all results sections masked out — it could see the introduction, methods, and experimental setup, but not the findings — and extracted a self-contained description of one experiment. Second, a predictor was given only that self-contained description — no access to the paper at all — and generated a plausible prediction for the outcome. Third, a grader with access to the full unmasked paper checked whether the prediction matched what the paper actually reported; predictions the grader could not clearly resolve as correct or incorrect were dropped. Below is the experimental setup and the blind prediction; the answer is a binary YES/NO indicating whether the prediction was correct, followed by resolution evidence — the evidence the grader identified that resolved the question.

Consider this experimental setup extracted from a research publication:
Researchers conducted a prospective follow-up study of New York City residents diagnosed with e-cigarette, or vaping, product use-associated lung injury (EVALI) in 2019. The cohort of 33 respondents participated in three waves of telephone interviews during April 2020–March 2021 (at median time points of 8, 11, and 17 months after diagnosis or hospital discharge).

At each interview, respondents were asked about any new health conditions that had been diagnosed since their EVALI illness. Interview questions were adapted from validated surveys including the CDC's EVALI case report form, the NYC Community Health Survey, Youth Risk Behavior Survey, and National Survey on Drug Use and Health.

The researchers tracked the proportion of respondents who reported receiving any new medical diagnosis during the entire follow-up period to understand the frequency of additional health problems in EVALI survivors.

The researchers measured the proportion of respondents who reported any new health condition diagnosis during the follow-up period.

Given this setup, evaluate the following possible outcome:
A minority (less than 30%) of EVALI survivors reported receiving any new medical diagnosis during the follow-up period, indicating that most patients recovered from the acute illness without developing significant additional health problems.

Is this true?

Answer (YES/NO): NO